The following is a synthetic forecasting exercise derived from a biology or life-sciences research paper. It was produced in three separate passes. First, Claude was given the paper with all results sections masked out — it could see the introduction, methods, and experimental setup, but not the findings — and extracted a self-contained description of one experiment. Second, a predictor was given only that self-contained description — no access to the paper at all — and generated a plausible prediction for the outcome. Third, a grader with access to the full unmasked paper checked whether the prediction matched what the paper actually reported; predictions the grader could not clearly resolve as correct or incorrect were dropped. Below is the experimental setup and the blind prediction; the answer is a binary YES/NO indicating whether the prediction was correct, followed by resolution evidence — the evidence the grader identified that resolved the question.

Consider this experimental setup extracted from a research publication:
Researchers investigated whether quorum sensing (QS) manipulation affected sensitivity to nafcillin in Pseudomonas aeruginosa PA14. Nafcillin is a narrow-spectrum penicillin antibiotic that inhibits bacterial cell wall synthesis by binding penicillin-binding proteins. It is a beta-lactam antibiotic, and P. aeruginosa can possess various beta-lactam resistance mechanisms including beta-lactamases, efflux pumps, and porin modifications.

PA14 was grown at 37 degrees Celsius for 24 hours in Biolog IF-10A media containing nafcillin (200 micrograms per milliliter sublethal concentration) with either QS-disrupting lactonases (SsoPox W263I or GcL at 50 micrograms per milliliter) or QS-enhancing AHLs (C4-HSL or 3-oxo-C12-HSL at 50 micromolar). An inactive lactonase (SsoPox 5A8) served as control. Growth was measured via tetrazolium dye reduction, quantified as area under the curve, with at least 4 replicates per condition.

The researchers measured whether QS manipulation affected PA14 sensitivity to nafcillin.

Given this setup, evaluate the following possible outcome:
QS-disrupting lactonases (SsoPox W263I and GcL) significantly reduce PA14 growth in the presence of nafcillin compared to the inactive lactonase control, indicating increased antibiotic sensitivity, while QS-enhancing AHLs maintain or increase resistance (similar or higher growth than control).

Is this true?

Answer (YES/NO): YES